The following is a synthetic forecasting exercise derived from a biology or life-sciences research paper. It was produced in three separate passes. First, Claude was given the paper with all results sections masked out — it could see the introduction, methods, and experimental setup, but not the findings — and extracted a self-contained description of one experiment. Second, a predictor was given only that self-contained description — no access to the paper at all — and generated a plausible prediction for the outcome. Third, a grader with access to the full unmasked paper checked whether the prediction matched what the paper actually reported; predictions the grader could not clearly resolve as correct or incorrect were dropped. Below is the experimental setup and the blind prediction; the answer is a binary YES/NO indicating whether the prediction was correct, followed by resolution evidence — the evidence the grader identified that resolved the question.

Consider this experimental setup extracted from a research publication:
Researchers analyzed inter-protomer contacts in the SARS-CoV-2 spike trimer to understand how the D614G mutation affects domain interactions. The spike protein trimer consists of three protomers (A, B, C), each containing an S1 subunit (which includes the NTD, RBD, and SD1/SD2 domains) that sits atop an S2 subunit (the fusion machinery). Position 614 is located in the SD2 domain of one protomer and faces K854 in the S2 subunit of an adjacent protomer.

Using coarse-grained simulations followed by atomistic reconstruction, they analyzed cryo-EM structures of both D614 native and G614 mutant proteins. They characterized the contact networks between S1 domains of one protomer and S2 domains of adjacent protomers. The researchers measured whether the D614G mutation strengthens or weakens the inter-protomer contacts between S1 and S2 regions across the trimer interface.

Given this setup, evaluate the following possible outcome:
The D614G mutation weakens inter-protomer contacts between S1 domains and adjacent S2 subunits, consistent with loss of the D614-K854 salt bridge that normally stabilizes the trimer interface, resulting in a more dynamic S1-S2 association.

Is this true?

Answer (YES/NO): NO